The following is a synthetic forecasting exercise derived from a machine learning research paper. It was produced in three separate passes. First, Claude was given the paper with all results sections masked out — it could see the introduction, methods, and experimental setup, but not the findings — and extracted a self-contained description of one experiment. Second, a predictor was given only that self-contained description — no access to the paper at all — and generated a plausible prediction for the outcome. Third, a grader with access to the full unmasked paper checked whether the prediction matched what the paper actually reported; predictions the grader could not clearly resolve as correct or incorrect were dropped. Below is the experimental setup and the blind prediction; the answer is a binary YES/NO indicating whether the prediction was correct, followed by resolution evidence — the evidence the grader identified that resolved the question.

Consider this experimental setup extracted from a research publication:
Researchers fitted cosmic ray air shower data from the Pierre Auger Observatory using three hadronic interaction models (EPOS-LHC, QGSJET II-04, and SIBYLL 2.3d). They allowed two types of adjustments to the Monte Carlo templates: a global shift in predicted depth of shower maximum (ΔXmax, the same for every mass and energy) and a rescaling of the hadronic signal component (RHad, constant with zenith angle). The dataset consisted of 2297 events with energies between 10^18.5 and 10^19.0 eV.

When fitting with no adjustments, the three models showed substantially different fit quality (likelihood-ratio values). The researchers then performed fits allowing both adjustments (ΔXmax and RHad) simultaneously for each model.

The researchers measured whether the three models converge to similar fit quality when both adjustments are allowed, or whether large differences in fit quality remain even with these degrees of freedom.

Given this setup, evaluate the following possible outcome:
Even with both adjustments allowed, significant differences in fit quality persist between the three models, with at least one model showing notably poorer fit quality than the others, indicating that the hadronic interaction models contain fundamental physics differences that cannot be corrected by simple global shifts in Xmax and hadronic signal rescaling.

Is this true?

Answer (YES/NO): NO